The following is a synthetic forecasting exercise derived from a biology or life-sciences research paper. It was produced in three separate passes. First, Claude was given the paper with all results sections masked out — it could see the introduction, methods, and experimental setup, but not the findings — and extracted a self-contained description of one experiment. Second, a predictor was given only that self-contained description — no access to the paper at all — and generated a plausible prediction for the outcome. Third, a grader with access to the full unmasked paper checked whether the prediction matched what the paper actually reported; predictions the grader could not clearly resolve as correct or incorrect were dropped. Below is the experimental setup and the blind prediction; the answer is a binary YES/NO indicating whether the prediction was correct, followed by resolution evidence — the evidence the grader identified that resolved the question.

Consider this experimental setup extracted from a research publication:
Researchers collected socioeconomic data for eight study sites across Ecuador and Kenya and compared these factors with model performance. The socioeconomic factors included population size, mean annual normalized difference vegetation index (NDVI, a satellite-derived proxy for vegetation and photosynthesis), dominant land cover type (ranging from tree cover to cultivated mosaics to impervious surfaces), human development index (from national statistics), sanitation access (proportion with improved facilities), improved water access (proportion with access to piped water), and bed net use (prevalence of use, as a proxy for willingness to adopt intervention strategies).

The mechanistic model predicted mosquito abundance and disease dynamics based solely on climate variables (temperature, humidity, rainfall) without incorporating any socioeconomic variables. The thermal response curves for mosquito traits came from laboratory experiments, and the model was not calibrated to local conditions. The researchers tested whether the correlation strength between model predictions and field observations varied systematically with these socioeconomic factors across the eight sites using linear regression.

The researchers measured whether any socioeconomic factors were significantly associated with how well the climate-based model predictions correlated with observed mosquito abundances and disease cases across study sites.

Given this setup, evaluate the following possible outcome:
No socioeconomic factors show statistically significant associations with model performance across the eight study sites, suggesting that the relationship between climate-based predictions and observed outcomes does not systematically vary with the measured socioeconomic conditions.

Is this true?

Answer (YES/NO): NO